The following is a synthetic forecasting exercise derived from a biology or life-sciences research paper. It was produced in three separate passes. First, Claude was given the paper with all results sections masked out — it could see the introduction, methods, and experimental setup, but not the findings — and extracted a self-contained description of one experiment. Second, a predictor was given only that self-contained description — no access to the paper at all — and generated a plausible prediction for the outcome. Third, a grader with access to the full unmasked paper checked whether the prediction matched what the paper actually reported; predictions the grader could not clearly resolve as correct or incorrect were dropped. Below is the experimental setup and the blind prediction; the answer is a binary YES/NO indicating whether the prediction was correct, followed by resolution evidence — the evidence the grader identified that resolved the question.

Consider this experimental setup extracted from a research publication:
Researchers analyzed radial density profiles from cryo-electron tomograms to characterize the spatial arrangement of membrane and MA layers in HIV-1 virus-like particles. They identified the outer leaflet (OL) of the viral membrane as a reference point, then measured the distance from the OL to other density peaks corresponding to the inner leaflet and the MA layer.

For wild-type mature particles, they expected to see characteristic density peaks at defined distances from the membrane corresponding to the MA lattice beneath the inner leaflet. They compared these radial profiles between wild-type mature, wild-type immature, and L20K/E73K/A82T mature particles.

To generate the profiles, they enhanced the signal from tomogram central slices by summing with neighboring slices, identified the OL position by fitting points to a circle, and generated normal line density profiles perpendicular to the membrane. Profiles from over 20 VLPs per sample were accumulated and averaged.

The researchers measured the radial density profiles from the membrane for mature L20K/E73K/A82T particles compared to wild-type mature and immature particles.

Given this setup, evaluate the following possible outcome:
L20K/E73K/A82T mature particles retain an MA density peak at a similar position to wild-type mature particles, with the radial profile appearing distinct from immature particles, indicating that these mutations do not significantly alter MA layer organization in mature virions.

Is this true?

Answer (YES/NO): NO